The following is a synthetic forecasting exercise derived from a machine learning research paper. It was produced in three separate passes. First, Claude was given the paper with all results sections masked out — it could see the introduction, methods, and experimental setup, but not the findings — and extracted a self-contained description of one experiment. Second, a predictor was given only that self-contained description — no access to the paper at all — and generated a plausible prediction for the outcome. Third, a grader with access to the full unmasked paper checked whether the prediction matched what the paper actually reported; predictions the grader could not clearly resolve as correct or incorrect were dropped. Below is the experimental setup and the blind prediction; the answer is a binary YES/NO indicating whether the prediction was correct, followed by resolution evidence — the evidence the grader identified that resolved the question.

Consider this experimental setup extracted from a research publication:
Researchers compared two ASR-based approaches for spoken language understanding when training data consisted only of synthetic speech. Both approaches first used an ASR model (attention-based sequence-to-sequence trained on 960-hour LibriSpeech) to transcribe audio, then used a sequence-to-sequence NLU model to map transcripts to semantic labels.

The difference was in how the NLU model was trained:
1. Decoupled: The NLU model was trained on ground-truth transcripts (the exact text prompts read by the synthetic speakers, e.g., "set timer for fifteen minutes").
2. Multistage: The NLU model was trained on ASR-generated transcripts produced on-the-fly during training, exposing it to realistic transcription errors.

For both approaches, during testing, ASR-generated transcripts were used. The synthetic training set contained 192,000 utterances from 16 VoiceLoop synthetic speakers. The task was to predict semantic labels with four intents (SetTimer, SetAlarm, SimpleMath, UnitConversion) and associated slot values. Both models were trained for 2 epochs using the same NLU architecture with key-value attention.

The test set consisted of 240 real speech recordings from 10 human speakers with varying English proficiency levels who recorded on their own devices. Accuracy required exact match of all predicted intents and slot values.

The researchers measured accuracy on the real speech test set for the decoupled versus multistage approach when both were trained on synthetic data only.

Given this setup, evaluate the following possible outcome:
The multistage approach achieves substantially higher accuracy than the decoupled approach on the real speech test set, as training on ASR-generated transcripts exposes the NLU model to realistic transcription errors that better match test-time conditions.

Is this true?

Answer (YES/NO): YES